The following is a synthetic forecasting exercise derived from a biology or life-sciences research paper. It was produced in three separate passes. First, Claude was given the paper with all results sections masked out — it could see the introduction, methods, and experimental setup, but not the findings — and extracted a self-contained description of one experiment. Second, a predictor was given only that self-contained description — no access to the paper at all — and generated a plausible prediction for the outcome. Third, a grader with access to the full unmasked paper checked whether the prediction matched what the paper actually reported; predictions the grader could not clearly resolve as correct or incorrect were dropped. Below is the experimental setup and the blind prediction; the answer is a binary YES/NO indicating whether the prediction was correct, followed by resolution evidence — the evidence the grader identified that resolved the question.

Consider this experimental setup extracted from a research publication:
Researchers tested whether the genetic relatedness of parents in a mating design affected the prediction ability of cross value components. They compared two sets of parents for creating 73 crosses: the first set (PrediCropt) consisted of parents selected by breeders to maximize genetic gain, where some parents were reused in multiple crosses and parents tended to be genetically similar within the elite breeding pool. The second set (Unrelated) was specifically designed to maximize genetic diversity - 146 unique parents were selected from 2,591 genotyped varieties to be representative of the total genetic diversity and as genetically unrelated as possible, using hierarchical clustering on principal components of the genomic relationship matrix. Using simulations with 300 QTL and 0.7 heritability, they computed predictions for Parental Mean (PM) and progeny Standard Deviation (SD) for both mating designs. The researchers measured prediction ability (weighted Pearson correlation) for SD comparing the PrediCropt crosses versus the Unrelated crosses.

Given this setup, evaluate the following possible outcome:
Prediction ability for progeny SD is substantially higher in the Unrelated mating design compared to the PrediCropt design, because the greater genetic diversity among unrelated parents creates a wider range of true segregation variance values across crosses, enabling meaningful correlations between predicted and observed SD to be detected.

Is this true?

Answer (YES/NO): NO